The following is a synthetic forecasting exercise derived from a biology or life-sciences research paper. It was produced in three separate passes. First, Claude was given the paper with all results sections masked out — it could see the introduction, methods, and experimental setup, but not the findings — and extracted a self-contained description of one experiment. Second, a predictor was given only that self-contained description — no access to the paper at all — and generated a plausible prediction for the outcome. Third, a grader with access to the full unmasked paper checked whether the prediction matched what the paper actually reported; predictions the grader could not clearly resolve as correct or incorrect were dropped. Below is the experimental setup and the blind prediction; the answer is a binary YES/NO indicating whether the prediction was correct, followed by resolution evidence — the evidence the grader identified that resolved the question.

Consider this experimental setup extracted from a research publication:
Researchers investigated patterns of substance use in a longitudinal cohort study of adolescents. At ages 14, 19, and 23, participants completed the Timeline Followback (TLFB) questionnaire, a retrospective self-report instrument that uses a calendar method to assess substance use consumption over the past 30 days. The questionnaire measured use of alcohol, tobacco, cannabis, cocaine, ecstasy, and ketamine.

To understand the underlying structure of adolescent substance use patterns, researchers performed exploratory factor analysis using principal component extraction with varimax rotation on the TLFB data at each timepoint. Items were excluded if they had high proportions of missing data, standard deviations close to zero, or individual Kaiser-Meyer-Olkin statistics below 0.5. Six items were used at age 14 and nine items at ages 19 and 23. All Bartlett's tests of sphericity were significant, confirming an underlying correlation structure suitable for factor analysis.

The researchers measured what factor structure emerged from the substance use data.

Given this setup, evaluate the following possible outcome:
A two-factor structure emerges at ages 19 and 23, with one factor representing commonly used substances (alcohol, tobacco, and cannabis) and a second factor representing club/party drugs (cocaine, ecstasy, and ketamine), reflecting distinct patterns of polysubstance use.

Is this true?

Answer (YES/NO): NO